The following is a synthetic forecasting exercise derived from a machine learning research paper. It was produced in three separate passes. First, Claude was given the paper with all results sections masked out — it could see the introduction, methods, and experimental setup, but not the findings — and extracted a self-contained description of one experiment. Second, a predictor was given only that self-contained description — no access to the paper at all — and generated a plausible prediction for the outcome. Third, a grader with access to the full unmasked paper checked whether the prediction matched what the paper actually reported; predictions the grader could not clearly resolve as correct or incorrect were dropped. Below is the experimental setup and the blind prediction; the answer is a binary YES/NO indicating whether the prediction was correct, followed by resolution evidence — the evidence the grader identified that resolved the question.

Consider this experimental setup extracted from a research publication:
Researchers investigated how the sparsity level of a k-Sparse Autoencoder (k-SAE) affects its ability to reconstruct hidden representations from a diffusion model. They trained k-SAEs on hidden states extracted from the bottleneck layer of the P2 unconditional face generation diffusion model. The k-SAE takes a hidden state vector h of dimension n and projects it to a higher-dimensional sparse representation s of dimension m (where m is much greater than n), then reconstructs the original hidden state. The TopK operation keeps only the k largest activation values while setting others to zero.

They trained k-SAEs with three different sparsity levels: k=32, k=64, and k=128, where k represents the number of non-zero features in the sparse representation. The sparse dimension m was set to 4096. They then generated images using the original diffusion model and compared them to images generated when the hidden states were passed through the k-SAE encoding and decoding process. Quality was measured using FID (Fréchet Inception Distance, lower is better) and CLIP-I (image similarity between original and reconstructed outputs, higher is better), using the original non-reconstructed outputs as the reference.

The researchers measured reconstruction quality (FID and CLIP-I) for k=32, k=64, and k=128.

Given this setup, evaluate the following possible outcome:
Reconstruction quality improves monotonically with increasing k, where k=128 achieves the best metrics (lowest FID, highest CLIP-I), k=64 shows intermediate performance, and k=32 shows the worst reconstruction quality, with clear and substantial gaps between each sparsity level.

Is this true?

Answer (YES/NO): YES